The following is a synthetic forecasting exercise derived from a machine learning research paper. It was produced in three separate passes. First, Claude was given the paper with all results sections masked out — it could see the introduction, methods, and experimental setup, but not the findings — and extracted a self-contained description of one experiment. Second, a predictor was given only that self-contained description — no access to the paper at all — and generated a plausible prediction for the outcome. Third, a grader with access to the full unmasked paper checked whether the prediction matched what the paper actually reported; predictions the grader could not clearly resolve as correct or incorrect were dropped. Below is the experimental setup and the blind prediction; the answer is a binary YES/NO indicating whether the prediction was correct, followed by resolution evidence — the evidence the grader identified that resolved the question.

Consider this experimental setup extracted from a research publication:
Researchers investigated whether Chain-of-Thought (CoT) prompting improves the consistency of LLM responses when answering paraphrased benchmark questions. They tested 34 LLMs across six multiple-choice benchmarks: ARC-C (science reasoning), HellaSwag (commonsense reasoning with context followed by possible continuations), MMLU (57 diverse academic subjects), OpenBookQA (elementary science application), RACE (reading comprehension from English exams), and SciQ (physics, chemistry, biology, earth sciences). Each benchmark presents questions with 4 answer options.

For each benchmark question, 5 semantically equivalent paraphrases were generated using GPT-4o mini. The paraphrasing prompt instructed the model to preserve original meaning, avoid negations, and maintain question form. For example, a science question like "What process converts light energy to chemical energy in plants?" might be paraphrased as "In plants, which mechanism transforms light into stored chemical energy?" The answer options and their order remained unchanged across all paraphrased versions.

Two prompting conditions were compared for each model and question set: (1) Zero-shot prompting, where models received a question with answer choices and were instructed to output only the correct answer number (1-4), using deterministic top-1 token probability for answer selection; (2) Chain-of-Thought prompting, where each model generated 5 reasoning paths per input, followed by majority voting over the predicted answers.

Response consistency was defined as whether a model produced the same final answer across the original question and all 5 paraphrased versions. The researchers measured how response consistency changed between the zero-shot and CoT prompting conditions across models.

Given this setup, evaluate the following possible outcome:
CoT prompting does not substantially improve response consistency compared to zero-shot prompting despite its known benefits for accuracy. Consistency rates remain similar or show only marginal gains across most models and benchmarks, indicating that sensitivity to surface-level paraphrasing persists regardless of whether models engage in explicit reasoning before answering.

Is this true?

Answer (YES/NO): NO